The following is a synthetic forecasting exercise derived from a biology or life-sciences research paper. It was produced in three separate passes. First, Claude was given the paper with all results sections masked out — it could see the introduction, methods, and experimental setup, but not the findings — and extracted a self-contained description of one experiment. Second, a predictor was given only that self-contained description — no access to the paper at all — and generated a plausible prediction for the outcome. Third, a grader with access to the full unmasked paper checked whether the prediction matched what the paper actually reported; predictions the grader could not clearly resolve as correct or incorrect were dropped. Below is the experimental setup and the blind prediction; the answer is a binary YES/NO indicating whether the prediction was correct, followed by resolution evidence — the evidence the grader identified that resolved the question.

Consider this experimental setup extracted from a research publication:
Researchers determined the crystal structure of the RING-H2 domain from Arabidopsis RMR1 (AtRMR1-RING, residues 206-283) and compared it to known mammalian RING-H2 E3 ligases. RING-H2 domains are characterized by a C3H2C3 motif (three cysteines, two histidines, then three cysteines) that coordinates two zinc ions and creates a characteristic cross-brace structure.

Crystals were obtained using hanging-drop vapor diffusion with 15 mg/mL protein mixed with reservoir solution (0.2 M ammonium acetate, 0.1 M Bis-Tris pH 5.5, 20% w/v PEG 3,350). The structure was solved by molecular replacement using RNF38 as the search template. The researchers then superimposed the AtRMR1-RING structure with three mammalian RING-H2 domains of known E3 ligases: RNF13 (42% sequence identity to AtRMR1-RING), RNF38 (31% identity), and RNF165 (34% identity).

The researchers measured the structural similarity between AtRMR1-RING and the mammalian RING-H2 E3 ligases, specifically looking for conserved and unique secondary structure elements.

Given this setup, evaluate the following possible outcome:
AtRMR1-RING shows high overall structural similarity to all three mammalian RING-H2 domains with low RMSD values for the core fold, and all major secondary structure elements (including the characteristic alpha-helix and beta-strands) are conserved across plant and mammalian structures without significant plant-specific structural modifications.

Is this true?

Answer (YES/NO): NO